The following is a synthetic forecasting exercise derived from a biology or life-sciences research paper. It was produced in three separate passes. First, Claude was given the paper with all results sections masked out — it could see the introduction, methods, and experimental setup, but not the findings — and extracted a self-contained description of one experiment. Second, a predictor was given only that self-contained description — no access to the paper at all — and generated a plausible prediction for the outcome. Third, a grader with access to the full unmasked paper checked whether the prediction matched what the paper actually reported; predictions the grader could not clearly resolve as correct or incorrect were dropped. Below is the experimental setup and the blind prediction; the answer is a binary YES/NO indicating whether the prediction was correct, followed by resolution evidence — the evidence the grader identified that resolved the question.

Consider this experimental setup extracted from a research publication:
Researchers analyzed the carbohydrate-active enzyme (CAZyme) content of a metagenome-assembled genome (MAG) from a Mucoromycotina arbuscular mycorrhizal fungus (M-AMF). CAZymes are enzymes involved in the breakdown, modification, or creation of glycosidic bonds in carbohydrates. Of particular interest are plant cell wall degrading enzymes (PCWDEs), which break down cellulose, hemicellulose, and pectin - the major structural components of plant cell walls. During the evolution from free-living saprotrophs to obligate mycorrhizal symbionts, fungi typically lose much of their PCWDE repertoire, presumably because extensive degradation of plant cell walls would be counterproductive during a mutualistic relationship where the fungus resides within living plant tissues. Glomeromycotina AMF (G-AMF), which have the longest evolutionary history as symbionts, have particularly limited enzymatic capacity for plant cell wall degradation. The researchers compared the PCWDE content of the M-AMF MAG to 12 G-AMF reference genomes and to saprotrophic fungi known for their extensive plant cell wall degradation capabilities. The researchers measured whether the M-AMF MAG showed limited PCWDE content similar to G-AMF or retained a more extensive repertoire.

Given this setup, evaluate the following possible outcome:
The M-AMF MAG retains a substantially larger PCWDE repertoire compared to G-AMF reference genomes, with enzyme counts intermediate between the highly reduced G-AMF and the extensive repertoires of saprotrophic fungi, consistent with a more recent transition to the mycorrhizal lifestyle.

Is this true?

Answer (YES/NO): NO